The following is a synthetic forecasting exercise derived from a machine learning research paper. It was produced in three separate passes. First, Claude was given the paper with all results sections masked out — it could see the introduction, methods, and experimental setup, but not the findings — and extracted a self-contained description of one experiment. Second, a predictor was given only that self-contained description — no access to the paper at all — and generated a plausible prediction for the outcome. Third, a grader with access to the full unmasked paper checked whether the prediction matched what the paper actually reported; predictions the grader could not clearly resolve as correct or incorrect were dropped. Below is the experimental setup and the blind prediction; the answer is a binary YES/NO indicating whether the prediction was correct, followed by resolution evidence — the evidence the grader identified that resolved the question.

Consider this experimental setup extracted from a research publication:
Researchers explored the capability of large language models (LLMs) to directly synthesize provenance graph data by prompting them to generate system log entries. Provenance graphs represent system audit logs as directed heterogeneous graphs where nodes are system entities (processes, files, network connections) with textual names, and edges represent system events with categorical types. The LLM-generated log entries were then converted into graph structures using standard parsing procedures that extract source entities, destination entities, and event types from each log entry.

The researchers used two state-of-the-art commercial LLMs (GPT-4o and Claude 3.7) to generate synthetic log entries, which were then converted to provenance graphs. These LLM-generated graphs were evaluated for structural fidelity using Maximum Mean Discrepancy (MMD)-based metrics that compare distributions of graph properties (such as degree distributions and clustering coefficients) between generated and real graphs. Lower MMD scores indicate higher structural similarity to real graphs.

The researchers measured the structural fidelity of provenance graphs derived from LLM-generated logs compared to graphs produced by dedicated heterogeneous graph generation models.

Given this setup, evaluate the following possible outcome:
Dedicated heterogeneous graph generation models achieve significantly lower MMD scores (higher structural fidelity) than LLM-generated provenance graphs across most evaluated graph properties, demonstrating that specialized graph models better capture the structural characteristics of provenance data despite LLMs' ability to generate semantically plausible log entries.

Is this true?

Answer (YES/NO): YES